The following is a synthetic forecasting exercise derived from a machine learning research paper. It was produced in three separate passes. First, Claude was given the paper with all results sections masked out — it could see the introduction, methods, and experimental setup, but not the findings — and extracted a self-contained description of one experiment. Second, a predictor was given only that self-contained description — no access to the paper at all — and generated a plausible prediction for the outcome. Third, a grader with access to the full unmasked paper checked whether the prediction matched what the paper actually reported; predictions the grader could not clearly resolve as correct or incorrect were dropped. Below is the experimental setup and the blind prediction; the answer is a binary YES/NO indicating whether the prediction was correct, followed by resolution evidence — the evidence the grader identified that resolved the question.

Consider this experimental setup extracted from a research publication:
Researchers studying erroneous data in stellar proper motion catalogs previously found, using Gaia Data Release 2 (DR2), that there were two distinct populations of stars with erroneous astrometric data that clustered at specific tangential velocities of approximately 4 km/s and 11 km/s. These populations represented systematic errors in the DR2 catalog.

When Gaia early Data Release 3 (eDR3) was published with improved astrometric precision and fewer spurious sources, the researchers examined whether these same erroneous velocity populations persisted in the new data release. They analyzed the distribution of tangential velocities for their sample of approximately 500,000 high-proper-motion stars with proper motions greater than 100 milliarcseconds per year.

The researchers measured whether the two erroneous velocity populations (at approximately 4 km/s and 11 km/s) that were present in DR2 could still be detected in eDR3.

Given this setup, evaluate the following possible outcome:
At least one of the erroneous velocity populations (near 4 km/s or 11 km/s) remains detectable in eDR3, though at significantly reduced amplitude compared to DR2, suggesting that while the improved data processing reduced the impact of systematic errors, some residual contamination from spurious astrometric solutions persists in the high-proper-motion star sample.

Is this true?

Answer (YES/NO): NO